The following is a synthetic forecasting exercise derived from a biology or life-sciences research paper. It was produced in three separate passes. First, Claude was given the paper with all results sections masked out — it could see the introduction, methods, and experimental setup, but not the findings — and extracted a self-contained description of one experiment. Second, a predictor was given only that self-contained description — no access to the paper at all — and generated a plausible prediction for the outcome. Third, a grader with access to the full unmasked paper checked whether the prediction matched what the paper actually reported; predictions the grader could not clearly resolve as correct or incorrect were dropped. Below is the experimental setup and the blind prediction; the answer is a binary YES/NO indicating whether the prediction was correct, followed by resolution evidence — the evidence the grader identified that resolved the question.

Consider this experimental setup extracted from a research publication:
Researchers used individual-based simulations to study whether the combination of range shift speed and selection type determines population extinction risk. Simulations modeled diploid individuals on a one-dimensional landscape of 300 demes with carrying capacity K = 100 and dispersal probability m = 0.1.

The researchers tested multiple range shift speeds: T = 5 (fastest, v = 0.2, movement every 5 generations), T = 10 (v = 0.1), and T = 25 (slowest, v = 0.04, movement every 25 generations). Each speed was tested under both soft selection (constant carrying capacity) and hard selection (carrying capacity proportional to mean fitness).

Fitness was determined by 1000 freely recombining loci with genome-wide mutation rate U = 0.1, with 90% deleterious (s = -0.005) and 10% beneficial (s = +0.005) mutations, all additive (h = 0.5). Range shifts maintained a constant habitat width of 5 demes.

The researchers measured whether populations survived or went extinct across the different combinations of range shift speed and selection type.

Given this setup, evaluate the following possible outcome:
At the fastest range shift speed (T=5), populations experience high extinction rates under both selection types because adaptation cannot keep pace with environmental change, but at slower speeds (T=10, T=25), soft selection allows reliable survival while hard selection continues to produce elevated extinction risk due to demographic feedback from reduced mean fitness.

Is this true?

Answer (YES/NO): NO